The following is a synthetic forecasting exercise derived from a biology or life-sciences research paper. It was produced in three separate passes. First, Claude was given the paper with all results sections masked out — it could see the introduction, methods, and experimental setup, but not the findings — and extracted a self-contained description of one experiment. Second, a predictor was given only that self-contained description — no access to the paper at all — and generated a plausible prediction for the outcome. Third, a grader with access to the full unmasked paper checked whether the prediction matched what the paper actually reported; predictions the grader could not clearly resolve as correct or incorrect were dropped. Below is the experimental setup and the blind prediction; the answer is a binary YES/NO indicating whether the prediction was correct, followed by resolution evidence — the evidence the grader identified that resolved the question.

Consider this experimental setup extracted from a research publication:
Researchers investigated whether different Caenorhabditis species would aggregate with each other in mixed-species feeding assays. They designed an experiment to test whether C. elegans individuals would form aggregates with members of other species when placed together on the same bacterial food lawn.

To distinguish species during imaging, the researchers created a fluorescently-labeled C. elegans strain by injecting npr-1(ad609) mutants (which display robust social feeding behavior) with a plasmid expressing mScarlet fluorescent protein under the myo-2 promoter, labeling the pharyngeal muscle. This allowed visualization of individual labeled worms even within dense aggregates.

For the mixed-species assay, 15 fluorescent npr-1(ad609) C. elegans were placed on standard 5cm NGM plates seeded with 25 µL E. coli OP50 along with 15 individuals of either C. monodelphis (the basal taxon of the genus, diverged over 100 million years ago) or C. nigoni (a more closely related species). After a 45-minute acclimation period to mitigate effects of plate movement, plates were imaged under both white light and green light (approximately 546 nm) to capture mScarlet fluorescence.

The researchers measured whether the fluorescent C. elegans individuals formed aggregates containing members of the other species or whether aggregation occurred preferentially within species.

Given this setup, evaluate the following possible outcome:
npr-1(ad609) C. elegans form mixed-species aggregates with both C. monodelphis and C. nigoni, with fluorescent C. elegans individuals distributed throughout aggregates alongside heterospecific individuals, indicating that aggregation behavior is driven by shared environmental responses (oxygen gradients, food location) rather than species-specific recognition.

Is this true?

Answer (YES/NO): NO